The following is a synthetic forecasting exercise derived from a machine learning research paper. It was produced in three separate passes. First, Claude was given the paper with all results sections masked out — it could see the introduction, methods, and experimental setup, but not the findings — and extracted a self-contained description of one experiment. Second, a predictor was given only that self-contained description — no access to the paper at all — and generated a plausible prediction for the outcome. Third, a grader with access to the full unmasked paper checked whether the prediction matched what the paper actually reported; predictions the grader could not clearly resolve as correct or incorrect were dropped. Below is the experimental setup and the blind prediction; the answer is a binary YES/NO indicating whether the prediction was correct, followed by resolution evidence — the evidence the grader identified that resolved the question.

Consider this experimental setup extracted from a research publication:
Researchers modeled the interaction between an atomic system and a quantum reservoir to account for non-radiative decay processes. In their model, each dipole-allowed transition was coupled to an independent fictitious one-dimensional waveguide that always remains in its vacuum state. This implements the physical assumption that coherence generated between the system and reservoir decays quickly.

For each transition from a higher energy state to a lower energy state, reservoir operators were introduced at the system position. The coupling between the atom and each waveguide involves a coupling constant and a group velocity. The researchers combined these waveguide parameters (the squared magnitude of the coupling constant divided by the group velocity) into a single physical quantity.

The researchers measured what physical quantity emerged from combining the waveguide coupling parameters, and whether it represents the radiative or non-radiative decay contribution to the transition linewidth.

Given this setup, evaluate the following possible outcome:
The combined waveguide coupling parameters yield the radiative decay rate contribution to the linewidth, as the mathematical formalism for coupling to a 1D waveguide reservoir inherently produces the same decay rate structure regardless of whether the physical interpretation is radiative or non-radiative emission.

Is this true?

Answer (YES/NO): NO